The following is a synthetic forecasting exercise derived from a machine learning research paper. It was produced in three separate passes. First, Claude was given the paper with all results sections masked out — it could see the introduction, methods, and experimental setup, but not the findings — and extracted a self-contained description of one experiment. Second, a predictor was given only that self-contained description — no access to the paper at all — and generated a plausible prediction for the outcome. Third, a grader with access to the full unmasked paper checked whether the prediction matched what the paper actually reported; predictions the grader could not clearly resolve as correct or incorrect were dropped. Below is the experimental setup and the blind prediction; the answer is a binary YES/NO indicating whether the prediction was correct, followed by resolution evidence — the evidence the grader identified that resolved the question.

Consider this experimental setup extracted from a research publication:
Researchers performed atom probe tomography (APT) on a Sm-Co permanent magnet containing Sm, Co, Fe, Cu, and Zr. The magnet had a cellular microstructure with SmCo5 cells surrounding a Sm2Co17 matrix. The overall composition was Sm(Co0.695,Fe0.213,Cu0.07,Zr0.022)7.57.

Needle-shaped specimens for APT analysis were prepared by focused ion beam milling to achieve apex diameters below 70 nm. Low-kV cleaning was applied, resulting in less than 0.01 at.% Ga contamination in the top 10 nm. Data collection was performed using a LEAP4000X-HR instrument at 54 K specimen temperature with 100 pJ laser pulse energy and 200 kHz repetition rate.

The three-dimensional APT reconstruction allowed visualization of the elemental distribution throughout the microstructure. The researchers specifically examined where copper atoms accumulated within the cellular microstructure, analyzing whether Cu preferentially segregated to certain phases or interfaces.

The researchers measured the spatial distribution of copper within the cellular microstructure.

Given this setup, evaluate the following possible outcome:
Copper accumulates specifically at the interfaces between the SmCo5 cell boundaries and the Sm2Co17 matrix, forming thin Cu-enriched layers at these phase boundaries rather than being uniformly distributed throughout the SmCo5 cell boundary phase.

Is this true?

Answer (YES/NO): NO